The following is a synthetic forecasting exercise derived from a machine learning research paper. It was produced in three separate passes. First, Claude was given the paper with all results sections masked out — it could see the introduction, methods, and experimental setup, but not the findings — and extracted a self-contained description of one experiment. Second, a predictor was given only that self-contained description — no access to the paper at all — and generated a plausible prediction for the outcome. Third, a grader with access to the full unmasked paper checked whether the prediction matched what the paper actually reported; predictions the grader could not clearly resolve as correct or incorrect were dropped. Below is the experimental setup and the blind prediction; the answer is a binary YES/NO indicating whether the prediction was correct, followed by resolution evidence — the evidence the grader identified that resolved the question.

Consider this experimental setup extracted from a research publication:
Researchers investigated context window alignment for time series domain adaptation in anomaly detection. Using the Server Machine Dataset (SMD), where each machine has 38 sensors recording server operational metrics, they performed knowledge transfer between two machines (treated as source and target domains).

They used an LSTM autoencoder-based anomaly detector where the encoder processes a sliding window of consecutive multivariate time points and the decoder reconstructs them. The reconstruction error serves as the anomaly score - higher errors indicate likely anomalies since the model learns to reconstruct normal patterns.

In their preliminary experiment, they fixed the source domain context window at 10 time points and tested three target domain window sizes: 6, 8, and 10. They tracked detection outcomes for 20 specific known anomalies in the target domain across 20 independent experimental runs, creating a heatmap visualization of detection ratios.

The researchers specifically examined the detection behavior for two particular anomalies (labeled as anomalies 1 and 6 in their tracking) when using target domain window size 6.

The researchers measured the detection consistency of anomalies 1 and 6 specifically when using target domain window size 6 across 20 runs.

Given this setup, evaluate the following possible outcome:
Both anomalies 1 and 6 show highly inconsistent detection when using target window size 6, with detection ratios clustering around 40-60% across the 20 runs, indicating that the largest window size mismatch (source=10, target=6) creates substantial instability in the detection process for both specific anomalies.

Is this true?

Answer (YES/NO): NO